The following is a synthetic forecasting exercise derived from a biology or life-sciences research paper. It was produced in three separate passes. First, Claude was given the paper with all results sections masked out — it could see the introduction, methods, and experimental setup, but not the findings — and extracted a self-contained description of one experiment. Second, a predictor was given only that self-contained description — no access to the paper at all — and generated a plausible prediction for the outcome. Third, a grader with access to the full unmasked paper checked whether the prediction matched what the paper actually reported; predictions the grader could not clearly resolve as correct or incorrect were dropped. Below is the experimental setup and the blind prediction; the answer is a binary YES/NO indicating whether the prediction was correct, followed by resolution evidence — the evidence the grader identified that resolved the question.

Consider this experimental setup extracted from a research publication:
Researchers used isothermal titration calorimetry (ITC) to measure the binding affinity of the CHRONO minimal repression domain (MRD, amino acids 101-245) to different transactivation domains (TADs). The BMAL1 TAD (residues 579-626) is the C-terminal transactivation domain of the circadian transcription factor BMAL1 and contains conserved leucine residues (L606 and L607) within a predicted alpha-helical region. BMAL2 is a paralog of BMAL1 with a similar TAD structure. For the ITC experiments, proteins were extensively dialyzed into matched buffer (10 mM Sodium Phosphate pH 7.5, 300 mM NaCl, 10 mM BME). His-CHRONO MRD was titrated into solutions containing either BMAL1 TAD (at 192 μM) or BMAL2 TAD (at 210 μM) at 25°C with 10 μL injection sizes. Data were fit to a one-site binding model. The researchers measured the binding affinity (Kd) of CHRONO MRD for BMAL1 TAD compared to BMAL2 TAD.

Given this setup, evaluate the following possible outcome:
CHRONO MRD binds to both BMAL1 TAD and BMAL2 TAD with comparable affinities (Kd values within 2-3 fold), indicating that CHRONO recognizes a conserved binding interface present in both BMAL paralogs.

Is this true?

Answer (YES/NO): NO